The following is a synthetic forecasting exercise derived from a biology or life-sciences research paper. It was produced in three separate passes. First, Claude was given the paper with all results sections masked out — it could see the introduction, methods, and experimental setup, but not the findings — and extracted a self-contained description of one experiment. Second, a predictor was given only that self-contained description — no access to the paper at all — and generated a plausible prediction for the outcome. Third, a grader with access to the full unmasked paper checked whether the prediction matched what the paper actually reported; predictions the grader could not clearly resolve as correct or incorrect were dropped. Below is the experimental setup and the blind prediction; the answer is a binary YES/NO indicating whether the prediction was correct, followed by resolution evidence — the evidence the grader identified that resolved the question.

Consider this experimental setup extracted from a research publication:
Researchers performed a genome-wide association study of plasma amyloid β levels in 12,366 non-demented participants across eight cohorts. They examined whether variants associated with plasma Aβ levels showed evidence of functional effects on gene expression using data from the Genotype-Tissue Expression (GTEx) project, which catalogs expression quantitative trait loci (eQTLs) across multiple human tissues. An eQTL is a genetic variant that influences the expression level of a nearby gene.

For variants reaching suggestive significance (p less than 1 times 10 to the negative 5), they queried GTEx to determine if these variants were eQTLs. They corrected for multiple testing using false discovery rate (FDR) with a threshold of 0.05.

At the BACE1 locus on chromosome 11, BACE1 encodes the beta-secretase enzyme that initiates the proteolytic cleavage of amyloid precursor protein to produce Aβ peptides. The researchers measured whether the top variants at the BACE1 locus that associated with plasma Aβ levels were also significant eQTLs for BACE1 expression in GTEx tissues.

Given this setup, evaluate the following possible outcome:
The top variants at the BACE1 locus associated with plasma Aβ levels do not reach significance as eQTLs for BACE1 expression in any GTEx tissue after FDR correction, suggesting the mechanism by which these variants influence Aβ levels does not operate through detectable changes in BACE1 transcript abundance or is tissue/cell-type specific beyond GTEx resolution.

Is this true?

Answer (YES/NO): NO